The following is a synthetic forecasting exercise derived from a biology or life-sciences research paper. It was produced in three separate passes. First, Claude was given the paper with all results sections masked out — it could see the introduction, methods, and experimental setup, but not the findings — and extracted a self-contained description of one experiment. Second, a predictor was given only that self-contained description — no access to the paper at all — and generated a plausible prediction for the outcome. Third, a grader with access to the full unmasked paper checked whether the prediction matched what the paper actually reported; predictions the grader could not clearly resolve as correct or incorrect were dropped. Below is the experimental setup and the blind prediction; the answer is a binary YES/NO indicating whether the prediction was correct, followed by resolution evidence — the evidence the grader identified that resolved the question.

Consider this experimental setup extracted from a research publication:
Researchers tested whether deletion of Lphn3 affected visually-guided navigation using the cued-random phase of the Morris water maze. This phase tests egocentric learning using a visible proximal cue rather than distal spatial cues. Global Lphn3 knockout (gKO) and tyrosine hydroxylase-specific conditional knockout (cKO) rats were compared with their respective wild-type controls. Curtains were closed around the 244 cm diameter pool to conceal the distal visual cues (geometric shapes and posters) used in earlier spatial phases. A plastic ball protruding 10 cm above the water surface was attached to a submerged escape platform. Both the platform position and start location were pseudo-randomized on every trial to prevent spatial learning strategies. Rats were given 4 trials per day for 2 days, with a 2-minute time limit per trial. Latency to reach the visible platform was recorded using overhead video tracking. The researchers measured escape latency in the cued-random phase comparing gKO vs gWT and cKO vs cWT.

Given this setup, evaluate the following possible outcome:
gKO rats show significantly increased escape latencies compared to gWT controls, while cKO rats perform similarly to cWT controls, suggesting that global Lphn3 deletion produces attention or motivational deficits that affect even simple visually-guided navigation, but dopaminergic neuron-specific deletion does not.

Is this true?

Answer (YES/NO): YES